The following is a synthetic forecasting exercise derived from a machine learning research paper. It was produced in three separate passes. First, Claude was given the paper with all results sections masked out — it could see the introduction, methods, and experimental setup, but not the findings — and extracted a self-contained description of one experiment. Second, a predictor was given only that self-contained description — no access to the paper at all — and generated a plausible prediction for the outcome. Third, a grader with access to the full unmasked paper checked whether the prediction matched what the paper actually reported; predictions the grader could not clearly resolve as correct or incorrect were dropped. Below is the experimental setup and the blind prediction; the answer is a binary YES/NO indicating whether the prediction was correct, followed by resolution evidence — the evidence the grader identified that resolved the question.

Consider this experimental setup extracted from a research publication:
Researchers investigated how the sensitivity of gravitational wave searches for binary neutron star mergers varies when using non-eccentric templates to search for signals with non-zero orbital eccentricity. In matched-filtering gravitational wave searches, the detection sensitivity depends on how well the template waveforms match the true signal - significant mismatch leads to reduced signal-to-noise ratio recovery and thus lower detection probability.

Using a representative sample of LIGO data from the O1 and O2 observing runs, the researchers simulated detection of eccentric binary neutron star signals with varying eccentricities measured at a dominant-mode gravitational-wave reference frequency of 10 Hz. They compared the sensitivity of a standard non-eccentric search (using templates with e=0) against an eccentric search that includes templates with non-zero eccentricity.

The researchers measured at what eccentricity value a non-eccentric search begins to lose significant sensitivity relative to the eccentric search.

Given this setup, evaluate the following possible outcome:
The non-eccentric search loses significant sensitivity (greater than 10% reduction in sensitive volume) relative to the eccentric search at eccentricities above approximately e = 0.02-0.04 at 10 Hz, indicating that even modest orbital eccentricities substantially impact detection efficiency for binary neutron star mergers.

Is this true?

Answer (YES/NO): NO